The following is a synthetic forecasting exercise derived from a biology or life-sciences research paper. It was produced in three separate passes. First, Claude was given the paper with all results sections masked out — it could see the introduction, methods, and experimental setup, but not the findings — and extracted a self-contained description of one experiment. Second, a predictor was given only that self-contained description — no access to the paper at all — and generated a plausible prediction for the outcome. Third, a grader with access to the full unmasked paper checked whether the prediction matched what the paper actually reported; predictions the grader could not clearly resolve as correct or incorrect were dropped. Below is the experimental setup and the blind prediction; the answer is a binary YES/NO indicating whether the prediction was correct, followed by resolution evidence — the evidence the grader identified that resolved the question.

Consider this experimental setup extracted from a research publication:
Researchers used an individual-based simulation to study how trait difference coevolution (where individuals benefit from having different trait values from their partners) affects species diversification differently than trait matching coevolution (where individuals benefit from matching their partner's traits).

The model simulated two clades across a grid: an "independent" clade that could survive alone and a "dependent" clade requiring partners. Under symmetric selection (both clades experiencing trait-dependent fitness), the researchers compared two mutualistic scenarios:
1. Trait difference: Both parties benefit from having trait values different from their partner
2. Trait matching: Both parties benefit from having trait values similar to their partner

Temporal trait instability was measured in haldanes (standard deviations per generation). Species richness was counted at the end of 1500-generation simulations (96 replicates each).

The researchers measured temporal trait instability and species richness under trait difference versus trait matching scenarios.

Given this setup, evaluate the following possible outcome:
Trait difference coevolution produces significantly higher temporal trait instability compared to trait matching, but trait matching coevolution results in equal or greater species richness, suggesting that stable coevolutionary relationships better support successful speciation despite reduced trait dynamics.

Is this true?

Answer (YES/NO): YES